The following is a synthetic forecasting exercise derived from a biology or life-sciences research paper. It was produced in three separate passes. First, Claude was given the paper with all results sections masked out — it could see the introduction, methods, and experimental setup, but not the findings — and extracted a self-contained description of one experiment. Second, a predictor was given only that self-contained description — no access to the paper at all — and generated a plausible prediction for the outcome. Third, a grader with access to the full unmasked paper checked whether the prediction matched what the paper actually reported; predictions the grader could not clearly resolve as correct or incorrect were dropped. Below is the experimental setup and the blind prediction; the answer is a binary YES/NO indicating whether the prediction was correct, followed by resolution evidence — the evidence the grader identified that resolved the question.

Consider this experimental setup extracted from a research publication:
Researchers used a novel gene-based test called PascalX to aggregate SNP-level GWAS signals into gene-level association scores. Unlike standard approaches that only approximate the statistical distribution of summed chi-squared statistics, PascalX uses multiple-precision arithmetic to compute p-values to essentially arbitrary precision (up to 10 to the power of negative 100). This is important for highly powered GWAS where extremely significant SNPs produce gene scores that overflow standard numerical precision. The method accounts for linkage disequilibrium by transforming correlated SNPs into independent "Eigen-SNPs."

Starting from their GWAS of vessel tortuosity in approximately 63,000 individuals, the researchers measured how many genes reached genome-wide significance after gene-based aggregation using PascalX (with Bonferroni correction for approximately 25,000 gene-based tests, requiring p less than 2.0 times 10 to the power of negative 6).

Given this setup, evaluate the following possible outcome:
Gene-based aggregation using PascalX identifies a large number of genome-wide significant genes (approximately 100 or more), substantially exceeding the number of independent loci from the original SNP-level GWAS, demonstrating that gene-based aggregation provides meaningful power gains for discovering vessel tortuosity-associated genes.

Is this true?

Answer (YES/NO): YES